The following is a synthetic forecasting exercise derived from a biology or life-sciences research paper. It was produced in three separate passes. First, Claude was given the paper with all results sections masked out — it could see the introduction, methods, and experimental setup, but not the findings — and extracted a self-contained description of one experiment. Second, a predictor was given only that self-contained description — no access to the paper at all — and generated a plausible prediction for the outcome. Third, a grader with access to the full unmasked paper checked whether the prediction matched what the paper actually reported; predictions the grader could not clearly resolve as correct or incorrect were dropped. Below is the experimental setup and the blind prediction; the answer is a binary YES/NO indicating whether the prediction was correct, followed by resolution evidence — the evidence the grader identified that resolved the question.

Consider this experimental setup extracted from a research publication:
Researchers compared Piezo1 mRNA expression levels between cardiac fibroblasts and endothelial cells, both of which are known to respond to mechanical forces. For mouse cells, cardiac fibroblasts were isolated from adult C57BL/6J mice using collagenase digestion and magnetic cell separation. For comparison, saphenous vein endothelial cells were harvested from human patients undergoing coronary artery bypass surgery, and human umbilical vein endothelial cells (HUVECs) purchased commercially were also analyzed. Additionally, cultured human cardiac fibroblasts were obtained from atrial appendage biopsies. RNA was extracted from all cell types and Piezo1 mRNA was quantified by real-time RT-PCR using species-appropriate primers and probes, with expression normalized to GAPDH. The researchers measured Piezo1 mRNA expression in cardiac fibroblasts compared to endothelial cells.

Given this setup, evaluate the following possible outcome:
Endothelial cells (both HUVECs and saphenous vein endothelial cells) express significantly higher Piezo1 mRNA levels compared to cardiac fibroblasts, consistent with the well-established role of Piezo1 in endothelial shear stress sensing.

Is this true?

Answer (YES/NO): NO